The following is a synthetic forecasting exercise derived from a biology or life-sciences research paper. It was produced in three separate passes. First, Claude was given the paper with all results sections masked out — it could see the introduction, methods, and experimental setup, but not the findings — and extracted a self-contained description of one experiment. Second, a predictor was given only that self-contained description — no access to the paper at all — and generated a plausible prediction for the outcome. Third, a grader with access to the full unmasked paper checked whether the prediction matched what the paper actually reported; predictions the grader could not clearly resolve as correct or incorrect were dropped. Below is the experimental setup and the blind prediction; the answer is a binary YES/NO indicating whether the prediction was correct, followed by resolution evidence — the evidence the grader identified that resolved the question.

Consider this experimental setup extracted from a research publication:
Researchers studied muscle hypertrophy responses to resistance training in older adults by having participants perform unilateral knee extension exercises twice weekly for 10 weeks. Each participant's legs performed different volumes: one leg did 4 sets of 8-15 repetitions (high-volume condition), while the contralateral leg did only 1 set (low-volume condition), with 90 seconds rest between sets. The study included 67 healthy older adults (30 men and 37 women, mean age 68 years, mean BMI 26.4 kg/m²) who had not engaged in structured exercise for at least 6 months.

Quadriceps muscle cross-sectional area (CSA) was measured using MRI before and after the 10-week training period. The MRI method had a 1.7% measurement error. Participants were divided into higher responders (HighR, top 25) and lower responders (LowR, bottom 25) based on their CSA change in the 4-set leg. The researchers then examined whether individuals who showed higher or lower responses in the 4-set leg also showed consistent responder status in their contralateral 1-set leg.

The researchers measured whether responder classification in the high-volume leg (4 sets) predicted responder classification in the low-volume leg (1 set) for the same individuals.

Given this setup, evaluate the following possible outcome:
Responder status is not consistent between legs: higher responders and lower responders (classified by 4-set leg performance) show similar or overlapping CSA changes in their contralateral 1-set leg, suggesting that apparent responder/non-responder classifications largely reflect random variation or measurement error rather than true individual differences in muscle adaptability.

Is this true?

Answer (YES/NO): NO